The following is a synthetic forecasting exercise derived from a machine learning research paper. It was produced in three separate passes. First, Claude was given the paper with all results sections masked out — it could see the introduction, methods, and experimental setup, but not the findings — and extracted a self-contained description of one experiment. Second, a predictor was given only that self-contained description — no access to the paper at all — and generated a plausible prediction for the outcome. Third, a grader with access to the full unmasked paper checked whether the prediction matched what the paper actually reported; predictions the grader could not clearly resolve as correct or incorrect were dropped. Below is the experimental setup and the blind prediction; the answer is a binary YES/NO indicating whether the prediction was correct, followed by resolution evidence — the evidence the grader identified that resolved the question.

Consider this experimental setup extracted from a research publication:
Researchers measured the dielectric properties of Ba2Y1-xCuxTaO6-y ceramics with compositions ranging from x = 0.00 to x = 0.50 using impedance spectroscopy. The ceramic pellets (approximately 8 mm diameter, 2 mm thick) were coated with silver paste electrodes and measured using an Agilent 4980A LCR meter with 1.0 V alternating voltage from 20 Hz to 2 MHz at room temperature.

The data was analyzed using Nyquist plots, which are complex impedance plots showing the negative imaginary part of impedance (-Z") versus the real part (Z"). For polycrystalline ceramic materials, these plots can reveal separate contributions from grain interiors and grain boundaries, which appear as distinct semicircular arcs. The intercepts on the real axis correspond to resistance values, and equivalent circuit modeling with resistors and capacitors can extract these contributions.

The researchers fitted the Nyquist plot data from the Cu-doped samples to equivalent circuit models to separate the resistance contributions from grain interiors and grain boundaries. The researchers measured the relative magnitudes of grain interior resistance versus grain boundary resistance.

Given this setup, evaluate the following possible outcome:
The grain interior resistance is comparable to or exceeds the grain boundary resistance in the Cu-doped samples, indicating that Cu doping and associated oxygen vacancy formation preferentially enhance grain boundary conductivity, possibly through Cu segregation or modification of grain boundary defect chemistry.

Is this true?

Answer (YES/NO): NO